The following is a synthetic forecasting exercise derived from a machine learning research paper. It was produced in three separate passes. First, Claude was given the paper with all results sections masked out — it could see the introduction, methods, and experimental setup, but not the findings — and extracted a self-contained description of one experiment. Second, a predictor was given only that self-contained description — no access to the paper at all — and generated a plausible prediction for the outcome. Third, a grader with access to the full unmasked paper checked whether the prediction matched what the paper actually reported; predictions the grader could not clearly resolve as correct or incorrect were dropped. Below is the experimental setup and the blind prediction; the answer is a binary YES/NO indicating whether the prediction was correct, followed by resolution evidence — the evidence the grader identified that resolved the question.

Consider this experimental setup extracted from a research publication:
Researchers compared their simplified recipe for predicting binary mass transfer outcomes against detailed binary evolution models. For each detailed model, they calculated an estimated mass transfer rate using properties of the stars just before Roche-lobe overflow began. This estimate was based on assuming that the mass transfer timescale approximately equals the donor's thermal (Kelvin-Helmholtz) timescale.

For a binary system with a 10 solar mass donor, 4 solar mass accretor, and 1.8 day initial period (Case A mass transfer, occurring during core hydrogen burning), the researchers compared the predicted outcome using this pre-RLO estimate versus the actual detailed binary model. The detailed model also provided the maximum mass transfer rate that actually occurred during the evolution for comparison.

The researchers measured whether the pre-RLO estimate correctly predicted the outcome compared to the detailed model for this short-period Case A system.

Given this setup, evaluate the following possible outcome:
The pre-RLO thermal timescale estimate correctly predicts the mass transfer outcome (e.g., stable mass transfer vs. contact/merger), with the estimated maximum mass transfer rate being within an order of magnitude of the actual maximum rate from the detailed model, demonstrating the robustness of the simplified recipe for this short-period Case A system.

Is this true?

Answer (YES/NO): NO